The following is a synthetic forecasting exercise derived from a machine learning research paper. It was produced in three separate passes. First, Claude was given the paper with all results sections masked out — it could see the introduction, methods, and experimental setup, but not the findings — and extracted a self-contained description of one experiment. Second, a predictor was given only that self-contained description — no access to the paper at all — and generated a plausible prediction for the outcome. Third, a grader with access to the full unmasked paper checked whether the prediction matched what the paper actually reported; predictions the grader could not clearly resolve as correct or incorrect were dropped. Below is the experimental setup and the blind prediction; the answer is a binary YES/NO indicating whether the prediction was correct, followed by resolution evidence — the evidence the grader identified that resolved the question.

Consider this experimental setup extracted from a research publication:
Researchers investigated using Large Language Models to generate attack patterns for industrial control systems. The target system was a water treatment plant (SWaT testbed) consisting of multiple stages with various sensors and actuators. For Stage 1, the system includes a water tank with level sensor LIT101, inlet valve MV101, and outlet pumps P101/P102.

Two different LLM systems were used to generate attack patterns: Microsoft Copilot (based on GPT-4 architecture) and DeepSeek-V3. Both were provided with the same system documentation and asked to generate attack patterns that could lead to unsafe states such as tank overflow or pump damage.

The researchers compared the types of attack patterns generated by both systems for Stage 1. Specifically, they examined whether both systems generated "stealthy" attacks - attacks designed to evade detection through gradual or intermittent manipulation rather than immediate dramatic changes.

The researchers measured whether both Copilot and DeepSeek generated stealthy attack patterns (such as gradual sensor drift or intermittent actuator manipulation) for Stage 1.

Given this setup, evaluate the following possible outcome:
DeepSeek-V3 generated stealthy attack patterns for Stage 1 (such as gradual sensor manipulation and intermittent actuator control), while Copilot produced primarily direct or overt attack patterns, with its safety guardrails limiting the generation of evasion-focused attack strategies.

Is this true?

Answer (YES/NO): NO